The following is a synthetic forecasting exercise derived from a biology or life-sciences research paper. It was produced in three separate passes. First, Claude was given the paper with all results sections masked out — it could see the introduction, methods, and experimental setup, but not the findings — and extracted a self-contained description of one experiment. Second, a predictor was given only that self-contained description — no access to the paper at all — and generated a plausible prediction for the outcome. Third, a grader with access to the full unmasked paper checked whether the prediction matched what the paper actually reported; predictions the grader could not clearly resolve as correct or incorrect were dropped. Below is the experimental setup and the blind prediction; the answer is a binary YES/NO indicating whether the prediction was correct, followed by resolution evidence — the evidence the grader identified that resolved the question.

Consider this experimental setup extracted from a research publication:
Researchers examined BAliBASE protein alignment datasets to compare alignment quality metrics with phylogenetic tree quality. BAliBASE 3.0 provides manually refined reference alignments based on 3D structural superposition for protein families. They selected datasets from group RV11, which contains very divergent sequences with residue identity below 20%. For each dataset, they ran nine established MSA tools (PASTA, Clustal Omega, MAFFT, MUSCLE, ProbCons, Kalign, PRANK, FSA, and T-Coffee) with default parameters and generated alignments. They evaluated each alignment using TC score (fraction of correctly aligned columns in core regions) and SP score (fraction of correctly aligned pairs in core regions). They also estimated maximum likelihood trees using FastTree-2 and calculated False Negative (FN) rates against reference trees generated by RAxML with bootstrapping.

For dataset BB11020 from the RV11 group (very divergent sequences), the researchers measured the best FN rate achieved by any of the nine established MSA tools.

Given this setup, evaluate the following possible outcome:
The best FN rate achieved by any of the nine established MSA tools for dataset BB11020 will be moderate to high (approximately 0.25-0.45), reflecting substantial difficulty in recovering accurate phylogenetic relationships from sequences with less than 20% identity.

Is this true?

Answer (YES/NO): NO